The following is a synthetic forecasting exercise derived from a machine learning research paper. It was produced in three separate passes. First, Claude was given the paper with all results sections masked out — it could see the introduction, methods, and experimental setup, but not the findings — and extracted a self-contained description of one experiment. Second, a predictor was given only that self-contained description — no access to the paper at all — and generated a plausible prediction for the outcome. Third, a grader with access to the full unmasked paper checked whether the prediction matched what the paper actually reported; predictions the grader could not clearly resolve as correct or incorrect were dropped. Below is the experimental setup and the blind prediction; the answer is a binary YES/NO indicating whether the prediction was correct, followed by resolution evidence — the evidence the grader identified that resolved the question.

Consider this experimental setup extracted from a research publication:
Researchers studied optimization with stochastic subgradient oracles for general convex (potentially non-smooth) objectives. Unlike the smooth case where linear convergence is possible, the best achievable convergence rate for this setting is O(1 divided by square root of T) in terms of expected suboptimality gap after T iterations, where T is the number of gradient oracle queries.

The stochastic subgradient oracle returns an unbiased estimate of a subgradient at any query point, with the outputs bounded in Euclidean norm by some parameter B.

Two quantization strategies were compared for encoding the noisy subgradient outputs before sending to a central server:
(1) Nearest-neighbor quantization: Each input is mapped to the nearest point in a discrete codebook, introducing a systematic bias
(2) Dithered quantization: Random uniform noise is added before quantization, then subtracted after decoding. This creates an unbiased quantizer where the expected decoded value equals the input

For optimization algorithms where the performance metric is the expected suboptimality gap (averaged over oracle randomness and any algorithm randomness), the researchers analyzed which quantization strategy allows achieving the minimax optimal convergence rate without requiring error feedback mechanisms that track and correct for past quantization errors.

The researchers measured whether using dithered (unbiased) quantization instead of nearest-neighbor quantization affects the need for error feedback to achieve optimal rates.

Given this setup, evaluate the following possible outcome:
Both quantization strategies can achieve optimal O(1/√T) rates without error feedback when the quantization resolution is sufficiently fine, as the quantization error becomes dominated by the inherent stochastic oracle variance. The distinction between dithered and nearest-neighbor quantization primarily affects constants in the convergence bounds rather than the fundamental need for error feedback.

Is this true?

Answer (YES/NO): NO